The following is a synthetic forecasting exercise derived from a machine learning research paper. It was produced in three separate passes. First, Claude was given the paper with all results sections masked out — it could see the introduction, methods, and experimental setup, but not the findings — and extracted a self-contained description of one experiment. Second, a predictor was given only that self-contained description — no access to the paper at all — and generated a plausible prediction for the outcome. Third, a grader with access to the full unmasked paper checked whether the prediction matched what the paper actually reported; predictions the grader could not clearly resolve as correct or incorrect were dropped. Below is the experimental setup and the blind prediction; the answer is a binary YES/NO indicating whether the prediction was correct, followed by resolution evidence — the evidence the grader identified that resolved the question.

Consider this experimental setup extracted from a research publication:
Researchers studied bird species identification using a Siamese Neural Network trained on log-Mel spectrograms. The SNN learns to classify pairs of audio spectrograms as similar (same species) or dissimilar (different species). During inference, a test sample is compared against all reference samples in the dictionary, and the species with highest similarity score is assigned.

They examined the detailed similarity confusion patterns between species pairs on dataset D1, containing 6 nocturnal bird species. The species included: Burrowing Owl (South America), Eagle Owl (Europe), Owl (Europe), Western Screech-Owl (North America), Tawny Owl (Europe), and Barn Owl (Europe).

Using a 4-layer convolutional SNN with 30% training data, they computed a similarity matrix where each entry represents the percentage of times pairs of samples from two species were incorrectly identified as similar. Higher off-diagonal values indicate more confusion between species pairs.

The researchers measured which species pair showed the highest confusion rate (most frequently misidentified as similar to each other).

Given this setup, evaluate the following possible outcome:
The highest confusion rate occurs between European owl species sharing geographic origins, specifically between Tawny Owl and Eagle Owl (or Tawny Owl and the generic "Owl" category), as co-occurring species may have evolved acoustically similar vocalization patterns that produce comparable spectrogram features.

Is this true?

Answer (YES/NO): NO